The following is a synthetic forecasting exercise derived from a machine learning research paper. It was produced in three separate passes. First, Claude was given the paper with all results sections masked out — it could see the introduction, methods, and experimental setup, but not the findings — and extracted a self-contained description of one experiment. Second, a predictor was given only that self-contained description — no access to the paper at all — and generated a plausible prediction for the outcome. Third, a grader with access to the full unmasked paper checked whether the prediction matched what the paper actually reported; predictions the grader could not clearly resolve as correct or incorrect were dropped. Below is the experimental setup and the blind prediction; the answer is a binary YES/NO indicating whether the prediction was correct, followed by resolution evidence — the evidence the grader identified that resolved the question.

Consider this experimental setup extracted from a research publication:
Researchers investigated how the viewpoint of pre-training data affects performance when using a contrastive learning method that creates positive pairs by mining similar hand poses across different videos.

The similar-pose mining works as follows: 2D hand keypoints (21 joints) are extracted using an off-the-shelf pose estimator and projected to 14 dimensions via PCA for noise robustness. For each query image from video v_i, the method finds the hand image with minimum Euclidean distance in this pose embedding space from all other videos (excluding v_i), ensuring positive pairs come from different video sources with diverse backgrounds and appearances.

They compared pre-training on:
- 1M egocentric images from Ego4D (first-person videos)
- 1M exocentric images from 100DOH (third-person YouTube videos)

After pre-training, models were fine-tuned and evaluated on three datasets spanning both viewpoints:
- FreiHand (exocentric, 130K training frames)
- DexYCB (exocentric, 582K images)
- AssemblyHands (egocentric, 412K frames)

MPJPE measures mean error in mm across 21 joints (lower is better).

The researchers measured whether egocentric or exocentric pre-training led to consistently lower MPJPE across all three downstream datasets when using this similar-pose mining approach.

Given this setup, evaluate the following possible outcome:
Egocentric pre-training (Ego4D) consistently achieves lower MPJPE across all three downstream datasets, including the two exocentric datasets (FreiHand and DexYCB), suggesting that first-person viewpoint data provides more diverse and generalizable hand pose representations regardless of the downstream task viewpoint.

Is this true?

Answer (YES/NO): YES